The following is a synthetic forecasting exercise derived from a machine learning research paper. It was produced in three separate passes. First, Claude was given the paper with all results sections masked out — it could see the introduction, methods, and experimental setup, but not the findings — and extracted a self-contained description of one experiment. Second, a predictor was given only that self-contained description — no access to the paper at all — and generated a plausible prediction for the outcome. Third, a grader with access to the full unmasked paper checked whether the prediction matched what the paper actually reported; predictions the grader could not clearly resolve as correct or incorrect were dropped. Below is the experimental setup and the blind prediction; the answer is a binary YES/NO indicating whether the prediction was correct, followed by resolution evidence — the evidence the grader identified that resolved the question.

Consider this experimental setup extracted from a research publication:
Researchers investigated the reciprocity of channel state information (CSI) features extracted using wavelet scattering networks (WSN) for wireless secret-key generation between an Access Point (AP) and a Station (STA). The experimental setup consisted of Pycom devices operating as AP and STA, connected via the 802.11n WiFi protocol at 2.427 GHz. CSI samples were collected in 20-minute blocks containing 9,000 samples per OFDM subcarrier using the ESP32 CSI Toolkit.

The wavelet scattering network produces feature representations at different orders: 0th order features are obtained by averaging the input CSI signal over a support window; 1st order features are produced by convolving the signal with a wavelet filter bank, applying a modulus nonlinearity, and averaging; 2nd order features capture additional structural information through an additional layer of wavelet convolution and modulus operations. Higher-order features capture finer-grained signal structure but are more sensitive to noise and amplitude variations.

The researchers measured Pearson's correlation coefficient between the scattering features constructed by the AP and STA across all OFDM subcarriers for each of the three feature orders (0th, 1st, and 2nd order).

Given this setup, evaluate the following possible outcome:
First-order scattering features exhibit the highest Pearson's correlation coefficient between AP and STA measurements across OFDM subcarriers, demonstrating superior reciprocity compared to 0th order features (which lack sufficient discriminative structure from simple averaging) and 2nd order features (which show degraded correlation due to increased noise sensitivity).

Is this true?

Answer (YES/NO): NO